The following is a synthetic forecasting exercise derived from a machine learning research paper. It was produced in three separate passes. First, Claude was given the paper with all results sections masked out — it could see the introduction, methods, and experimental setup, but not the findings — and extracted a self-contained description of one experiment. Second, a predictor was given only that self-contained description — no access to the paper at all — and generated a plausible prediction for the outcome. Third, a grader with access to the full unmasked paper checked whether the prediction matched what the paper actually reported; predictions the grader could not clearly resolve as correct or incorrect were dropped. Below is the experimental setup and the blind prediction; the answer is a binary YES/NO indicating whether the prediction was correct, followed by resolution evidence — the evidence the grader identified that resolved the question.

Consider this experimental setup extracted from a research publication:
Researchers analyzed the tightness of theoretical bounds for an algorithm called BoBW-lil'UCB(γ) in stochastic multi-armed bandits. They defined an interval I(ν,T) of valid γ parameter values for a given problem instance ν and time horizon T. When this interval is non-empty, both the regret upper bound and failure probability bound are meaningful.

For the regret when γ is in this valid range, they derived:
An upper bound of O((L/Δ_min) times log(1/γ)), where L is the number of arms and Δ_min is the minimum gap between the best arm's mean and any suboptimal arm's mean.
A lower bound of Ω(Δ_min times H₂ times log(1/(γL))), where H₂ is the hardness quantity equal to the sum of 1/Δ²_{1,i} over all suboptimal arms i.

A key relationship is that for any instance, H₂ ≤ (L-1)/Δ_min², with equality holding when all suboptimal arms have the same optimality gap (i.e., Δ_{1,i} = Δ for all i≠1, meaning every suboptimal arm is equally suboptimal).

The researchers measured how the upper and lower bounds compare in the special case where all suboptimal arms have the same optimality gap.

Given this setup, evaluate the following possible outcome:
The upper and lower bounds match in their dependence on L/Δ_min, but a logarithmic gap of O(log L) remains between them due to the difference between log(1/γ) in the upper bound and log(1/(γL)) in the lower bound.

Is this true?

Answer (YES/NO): YES